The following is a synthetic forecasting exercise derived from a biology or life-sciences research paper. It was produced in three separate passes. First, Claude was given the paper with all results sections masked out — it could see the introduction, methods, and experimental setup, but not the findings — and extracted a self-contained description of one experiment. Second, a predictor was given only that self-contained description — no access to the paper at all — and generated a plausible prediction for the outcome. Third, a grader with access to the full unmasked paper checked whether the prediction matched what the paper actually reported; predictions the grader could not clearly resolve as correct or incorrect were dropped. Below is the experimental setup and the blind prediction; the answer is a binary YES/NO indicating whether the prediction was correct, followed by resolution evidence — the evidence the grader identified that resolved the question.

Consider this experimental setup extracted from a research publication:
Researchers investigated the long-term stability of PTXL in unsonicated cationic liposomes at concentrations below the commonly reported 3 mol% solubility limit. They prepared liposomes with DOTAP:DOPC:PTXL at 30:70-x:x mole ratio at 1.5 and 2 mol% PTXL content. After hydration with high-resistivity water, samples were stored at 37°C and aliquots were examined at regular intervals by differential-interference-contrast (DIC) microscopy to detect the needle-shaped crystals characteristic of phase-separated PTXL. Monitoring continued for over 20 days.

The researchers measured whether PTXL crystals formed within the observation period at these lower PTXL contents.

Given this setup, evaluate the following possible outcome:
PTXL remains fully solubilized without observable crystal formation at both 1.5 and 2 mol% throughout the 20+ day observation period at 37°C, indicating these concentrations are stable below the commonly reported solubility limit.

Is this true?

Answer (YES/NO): YES